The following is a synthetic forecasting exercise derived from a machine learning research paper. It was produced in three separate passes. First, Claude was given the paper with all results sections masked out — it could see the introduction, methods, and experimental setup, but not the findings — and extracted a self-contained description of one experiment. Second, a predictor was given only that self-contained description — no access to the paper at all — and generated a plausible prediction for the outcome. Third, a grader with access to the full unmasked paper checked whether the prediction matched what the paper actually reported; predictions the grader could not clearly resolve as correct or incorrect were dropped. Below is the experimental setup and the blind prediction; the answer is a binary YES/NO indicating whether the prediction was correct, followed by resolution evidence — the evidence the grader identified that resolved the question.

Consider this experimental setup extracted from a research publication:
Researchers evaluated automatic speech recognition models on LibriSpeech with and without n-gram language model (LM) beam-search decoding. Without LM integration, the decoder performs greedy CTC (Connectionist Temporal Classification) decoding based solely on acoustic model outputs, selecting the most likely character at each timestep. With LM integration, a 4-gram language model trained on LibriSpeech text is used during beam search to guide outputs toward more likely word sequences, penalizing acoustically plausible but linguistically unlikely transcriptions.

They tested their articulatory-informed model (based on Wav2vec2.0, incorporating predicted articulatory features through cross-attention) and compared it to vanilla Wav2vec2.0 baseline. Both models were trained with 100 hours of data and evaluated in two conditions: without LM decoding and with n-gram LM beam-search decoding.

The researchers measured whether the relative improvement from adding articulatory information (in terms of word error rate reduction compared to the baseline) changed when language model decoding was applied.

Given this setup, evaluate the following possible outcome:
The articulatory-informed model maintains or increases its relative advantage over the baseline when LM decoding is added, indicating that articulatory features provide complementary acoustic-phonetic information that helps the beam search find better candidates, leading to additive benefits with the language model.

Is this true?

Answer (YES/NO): NO